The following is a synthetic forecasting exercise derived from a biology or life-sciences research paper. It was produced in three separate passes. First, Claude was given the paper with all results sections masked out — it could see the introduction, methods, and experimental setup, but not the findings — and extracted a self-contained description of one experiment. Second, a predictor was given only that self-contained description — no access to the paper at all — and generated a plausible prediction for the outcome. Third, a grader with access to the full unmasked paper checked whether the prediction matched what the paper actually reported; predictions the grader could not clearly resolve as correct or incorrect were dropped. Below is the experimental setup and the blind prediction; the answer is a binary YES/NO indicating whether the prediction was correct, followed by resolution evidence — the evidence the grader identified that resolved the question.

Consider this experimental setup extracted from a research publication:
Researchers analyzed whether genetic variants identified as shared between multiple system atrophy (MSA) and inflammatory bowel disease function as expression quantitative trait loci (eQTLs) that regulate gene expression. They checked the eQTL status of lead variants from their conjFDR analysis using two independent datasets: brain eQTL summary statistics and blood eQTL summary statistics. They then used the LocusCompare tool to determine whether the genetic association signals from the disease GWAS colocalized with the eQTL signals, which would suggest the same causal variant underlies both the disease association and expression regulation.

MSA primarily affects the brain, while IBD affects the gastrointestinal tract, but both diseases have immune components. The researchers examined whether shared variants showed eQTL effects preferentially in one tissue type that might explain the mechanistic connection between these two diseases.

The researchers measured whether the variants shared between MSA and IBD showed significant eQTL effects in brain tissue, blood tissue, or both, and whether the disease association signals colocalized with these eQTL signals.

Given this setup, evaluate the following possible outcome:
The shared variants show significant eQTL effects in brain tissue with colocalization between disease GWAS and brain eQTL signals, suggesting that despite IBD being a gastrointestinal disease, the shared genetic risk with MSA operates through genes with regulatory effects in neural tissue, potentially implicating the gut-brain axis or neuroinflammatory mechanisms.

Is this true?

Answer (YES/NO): YES